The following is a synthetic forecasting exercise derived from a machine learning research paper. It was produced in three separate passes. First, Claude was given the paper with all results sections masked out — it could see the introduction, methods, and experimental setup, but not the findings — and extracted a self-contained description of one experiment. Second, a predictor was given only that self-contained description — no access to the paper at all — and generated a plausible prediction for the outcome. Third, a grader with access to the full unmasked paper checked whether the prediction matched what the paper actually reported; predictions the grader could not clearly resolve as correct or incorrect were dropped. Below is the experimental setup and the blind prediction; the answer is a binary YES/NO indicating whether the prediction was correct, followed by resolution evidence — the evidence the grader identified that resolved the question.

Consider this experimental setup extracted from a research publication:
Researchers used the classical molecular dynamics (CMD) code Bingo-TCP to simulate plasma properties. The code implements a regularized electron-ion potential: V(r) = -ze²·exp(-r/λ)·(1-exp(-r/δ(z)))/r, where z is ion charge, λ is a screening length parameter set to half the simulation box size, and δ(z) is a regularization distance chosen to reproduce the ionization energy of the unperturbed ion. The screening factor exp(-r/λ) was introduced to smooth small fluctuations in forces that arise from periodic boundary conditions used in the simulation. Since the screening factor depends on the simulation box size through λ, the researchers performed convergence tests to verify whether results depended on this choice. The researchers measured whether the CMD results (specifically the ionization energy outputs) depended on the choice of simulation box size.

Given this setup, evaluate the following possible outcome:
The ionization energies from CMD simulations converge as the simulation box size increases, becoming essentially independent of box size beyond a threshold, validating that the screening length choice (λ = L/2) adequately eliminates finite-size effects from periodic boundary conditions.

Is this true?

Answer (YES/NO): YES